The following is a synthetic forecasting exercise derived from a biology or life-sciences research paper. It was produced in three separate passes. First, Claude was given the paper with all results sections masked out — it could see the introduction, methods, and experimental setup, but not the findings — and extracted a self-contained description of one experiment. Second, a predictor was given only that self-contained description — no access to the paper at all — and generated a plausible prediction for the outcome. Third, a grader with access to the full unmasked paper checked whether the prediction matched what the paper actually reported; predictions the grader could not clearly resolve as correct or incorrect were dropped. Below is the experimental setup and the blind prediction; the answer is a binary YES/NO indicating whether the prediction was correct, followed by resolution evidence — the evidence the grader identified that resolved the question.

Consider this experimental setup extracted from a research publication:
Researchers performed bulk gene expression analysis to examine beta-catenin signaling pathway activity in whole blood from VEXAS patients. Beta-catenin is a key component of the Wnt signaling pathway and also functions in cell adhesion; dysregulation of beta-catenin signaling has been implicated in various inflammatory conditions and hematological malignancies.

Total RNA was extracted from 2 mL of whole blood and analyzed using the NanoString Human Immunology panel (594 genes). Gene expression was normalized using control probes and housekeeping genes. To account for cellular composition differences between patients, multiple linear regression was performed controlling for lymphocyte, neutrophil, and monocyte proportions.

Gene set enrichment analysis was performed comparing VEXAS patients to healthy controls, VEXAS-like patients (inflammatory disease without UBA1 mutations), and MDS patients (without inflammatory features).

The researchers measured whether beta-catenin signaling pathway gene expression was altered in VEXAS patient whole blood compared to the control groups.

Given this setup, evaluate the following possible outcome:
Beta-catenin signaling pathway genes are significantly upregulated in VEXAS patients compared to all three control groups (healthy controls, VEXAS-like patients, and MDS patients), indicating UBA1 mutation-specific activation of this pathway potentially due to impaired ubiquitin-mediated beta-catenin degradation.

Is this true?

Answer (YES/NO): NO